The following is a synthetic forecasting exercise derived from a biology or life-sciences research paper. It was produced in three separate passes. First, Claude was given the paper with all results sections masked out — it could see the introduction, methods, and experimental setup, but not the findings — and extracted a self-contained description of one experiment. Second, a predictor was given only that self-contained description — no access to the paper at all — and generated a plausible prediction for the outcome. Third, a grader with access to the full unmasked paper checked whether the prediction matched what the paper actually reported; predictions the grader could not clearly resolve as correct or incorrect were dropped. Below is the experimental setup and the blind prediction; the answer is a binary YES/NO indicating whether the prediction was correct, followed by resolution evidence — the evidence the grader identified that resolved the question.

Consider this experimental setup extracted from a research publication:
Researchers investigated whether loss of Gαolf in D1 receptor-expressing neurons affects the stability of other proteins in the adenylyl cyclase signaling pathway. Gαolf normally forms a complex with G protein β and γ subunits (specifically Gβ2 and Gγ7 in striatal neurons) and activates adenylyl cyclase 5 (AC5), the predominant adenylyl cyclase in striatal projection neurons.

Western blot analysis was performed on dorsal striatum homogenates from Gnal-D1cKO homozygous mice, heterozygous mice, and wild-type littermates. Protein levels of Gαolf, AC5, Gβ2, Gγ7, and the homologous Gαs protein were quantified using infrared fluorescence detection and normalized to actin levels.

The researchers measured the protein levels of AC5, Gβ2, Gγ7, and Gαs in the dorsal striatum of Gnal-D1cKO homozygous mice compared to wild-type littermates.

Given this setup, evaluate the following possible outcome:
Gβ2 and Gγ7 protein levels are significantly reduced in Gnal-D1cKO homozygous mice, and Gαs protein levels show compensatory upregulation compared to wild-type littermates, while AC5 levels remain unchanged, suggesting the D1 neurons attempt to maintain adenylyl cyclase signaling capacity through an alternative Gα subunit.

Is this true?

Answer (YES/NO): NO